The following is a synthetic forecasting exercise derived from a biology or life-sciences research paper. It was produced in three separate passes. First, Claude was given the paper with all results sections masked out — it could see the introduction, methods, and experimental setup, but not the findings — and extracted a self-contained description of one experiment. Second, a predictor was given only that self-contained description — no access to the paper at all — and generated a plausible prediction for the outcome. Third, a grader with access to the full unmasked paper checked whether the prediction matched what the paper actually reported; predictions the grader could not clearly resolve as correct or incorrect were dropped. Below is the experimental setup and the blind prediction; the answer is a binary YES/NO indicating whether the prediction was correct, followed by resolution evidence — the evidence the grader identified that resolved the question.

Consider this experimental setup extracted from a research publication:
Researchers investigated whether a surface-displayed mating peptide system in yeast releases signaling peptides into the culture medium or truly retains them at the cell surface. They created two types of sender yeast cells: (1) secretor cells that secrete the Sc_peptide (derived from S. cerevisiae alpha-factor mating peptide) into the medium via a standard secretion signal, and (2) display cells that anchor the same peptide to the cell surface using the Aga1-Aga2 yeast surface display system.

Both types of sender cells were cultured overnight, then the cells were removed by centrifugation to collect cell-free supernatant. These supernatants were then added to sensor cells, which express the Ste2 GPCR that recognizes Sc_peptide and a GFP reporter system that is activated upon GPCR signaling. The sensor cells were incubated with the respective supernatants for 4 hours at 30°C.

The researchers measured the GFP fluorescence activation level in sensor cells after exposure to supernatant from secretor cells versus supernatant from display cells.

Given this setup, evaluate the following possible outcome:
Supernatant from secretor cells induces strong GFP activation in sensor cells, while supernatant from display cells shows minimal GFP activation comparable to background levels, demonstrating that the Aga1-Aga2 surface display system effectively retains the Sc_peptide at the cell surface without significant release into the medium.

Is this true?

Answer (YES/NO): YES